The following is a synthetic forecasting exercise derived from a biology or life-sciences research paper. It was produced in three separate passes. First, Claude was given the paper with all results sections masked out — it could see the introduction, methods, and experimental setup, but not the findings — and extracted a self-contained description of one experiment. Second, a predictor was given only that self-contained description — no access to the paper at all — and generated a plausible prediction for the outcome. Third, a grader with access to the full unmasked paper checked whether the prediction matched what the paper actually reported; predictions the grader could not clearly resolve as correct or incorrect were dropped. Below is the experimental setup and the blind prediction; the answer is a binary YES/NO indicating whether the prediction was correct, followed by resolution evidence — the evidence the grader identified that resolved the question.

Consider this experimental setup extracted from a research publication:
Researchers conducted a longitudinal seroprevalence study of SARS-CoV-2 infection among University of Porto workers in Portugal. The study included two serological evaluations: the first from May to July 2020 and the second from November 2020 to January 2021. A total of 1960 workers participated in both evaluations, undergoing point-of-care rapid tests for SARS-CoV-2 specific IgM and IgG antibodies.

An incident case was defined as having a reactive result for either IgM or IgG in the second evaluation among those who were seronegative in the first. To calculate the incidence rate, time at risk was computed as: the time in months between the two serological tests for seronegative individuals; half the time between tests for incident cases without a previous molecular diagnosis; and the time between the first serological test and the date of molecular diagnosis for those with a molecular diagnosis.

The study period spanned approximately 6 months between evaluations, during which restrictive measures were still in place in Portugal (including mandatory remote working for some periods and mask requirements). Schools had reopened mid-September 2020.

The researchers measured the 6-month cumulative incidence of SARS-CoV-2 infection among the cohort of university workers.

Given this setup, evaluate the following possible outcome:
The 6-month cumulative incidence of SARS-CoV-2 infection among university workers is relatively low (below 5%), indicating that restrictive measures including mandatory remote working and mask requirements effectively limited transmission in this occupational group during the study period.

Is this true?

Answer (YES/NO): NO